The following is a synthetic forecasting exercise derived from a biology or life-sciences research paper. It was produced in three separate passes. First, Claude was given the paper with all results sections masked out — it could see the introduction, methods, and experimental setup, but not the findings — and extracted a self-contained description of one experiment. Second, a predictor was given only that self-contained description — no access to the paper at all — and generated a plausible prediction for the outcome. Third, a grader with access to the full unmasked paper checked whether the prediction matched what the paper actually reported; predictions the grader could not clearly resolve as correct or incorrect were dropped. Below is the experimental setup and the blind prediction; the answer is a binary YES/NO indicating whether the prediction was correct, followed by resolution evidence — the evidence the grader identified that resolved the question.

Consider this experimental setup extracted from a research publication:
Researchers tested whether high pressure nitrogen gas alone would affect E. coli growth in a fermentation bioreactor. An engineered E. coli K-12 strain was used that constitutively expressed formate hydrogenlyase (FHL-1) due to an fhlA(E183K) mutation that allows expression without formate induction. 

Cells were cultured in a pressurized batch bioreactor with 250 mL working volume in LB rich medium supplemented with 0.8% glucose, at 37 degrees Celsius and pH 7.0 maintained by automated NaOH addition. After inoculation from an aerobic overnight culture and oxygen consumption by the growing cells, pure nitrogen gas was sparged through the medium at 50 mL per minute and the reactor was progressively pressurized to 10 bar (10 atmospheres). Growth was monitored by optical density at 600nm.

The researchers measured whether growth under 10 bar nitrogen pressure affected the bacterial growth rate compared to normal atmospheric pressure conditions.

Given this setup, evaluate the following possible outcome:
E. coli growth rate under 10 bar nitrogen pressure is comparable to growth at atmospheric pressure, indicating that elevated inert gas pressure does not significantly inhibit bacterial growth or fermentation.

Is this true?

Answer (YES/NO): YES